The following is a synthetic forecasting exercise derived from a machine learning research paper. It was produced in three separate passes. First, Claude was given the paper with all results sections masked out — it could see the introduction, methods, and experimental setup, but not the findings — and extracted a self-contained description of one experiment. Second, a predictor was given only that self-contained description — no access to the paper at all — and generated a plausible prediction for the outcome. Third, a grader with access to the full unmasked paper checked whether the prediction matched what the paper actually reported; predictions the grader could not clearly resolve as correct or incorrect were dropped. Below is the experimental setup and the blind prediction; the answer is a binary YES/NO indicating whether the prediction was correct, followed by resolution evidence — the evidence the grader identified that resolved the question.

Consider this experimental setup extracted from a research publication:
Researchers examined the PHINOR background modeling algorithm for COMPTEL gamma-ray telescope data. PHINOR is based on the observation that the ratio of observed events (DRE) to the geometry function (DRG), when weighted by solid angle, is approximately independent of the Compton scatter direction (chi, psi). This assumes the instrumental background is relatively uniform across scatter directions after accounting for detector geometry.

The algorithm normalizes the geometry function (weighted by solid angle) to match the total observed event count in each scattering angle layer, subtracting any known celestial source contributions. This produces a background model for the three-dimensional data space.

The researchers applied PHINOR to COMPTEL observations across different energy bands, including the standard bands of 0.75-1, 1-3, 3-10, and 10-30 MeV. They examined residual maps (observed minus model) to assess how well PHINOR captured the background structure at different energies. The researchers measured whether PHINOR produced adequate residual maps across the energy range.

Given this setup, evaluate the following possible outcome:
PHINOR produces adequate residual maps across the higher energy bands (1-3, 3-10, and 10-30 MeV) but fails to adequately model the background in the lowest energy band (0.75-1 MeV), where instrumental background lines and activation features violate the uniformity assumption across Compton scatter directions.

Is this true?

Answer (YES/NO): NO